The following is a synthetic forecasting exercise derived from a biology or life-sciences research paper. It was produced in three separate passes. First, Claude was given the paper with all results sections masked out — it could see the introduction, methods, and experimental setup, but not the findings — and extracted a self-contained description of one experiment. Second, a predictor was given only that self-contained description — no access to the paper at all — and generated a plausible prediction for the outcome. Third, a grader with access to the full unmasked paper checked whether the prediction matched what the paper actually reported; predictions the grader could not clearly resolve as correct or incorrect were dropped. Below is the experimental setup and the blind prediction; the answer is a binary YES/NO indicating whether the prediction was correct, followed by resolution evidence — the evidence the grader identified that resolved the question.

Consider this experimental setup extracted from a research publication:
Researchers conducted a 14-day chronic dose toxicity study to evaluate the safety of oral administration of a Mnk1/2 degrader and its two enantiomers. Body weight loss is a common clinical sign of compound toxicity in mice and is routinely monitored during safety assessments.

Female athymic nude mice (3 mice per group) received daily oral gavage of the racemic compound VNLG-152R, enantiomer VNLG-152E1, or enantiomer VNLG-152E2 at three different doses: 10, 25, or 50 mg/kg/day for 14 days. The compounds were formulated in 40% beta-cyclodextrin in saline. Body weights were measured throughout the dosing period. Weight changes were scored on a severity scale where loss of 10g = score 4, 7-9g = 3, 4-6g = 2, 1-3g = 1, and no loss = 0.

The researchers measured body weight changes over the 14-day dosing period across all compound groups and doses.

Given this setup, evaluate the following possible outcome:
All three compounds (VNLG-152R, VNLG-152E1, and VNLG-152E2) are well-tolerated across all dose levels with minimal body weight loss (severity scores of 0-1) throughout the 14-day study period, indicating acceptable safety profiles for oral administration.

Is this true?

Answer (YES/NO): YES